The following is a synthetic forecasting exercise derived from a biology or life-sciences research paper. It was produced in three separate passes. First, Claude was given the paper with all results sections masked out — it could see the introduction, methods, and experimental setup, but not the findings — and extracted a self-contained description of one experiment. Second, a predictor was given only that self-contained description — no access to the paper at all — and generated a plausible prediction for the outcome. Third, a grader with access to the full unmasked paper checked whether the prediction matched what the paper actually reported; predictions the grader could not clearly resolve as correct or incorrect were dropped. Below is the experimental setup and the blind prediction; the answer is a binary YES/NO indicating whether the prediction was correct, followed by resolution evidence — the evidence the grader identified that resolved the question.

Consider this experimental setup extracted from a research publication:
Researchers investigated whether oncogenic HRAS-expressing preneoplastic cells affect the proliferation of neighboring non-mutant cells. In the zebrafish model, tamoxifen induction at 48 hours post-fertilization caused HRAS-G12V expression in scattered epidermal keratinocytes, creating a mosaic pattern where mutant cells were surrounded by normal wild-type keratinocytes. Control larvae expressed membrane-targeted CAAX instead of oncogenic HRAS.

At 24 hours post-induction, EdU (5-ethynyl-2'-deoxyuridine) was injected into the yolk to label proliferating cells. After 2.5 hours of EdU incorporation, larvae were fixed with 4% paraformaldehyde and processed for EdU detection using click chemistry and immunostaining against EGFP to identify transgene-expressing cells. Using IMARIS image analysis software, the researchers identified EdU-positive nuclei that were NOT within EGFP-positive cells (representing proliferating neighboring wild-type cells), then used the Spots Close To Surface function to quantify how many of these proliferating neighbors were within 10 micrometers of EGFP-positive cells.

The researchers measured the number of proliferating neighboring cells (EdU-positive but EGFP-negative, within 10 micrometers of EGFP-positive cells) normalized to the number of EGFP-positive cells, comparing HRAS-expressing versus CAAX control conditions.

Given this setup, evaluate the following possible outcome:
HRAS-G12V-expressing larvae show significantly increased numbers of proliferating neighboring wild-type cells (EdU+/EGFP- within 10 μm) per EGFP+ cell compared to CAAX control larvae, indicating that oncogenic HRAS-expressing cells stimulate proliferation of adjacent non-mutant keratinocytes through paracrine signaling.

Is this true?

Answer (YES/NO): YES